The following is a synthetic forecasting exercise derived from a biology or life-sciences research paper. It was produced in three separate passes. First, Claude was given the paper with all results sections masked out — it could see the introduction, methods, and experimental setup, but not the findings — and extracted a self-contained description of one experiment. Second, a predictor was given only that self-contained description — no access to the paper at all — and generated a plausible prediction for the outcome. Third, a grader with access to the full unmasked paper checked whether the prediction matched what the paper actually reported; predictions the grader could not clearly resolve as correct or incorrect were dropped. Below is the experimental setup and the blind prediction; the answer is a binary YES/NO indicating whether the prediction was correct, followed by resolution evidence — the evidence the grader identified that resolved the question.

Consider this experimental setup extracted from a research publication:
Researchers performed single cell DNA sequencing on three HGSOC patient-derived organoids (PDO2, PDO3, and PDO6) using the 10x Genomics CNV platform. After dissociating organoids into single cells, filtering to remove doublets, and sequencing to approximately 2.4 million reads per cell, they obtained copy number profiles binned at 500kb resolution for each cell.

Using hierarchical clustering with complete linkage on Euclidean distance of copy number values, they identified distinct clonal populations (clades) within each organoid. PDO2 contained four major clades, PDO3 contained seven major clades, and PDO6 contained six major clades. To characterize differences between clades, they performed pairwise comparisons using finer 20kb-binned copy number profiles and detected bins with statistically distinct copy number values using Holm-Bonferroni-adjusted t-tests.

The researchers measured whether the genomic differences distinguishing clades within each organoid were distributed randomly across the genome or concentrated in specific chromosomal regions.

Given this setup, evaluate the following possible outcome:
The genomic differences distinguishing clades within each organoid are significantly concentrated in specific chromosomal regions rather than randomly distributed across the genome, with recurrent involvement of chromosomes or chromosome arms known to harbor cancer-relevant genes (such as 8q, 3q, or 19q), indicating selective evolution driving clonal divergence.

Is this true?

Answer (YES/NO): YES